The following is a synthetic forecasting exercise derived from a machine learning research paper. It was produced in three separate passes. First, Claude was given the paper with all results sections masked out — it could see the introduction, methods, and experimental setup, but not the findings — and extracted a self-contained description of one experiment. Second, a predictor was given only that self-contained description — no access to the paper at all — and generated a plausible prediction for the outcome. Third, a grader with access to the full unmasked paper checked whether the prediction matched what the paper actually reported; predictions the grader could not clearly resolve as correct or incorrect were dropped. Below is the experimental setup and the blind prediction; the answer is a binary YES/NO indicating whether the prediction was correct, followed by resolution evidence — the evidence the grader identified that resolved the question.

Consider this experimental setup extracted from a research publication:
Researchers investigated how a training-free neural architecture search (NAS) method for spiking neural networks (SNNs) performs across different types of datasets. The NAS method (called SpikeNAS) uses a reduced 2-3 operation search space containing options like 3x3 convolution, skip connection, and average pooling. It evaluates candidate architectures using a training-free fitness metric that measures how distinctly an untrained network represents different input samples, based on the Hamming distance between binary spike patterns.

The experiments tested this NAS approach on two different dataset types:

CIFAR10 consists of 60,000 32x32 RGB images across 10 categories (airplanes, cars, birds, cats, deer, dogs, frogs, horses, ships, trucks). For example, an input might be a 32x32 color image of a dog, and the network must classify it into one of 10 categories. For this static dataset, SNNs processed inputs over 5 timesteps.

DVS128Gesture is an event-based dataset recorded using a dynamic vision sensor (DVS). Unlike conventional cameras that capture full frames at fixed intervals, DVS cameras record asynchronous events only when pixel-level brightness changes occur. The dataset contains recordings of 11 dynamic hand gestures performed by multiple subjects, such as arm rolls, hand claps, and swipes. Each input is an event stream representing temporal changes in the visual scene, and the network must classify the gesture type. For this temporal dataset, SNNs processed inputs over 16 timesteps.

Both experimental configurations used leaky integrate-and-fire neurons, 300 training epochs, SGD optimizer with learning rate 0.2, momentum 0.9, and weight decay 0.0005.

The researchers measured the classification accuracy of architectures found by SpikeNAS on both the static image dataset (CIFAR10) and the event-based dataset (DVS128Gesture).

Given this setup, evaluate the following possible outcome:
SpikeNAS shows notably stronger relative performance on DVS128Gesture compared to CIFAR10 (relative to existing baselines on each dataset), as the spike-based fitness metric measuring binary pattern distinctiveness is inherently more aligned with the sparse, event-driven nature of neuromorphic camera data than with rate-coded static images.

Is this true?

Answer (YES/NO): NO